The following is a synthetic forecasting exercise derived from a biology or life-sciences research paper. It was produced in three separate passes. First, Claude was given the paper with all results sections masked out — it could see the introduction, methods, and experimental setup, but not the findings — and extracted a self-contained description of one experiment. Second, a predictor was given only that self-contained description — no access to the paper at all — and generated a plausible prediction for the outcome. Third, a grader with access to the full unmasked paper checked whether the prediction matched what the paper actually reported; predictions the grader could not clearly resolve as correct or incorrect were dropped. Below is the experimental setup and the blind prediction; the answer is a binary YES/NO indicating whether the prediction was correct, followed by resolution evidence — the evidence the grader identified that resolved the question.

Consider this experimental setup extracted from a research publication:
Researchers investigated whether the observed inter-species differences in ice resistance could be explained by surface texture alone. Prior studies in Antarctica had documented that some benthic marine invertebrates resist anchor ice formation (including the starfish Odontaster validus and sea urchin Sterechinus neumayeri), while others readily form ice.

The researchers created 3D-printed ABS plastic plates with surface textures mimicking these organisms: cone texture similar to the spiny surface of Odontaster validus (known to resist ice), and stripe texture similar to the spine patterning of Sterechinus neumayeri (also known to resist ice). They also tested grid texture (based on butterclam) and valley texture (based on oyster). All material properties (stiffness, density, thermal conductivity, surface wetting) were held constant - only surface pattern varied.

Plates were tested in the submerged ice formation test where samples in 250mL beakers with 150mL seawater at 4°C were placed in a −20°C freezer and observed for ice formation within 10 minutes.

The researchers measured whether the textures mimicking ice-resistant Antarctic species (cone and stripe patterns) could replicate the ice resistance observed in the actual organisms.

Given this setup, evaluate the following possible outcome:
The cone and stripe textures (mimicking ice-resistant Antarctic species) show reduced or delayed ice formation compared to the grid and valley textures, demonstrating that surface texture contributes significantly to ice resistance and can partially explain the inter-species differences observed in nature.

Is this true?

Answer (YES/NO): NO